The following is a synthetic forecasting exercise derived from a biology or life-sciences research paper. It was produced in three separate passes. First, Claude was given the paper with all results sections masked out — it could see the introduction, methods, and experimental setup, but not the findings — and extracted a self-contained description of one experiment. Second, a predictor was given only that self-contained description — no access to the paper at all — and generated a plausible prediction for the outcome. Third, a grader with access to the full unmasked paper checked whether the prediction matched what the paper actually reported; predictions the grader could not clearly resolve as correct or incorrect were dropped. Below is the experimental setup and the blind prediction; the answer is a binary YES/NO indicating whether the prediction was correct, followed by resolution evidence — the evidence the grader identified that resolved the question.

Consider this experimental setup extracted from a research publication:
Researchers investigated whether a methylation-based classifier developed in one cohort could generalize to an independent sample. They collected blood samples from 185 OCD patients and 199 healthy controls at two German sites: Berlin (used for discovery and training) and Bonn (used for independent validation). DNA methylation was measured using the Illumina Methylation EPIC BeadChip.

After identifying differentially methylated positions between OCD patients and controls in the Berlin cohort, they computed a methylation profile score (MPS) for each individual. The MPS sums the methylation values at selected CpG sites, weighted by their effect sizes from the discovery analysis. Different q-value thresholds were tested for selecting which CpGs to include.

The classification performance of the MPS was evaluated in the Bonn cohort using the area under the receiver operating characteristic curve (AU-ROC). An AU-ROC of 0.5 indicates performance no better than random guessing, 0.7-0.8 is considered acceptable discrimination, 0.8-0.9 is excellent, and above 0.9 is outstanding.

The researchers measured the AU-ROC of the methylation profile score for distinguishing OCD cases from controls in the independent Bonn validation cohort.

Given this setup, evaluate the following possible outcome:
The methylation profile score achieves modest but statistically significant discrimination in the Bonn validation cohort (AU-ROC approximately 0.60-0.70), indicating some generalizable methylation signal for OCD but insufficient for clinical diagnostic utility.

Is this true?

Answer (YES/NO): NO